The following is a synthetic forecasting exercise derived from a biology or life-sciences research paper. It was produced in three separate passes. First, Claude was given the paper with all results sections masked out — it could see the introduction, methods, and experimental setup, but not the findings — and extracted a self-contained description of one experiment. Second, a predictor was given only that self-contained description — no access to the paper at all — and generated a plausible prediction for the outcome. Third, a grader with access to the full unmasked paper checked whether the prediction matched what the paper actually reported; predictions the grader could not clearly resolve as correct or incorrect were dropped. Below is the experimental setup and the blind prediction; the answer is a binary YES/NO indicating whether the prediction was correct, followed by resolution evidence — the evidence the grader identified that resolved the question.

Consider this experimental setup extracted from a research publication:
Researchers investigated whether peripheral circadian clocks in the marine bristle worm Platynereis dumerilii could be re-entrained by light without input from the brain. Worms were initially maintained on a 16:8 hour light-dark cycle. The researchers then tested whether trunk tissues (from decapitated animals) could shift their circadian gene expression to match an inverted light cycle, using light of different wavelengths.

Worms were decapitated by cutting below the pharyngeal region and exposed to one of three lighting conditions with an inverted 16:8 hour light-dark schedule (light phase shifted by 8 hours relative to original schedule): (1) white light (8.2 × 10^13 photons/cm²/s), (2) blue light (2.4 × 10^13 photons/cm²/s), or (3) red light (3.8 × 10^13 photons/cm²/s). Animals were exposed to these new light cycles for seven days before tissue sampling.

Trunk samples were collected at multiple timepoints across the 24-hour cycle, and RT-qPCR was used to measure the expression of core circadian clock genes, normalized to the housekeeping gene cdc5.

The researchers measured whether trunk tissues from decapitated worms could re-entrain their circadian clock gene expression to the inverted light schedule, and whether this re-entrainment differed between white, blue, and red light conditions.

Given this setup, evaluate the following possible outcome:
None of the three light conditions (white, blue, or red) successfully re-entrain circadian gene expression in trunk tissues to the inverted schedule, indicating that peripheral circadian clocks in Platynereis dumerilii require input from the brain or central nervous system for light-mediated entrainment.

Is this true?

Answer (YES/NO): NO